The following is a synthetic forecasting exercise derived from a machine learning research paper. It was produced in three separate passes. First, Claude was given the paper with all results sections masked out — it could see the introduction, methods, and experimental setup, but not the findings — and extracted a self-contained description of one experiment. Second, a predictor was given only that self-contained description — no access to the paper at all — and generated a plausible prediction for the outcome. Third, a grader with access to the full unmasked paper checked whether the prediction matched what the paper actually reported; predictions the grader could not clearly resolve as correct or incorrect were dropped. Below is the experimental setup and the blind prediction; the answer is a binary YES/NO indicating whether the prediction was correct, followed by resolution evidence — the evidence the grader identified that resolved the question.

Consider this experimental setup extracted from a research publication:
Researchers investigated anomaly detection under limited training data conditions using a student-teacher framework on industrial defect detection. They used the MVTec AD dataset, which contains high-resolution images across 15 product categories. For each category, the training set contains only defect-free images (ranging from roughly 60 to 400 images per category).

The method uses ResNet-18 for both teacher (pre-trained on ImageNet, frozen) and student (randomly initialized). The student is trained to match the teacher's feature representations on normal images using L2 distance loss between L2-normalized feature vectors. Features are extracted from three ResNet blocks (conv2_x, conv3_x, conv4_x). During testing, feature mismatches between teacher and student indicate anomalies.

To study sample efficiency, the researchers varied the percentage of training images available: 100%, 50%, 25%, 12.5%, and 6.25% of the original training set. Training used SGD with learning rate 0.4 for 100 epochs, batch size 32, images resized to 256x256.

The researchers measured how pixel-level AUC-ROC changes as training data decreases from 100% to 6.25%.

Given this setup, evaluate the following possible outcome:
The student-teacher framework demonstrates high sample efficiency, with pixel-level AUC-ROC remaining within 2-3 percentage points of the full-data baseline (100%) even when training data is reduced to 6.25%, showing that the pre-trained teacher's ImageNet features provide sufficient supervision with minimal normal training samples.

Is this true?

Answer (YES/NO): YES